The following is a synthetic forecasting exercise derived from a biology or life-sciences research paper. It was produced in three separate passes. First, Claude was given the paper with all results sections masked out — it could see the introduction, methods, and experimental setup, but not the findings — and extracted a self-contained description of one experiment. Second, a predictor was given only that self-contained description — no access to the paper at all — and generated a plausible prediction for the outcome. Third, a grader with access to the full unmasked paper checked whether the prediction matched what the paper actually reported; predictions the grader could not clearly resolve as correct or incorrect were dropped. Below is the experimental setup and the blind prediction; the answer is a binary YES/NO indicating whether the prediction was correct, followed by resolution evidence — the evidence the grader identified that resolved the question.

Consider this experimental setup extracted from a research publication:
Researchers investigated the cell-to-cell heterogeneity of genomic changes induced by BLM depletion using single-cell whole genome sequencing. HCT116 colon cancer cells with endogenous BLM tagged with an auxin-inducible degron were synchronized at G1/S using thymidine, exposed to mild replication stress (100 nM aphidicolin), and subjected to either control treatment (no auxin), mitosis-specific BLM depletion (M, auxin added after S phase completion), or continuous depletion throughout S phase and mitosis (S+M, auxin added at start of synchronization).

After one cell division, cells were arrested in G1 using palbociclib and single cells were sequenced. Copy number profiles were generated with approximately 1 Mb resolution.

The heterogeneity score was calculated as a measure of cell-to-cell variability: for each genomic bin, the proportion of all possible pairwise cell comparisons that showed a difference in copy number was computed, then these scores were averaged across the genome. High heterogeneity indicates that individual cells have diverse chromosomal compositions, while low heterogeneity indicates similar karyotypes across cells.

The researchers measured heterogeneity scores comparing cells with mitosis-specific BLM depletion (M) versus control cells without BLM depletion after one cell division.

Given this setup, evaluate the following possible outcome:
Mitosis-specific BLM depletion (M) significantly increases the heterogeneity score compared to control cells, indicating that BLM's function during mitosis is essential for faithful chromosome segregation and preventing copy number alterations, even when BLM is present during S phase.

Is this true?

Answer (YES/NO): NO